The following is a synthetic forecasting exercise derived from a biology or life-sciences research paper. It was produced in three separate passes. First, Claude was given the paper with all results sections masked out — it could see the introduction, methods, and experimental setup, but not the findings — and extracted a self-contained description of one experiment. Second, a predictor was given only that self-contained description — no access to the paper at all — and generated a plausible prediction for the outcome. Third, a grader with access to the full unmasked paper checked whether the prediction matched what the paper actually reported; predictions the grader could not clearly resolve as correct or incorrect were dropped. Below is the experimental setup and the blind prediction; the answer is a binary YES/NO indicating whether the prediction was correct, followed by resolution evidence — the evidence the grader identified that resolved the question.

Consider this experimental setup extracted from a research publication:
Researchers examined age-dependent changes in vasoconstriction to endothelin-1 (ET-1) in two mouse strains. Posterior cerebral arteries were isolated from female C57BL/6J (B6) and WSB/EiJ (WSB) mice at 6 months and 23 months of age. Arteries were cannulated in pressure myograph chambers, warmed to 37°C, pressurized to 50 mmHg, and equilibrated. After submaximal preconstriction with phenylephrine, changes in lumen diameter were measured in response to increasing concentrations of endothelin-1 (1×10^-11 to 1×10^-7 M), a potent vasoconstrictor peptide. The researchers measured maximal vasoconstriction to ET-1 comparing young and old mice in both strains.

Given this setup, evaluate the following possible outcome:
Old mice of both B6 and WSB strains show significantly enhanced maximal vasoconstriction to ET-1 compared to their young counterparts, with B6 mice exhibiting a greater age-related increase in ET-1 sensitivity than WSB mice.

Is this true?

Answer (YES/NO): NO